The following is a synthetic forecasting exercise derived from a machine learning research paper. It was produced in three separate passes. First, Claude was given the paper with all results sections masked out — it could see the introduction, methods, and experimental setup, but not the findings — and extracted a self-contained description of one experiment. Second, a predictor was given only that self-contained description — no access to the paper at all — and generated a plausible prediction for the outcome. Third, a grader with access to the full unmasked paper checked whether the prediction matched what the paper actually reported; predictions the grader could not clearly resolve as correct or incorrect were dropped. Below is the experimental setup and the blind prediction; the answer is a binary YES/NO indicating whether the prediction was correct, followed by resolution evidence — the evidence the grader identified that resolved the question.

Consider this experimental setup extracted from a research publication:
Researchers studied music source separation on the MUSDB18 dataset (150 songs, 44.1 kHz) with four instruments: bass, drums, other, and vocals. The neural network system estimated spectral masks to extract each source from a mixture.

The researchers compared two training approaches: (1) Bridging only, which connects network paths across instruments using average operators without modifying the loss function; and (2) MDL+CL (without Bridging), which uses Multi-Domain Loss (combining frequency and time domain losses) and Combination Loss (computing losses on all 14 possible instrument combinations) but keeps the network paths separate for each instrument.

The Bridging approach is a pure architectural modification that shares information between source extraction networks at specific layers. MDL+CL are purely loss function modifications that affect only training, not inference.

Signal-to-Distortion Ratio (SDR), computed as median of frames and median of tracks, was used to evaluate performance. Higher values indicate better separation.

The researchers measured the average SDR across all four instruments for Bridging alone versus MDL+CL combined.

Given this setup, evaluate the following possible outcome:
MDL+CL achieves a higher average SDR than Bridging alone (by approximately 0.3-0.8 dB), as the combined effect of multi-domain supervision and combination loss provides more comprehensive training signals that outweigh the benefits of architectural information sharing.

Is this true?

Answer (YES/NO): NO